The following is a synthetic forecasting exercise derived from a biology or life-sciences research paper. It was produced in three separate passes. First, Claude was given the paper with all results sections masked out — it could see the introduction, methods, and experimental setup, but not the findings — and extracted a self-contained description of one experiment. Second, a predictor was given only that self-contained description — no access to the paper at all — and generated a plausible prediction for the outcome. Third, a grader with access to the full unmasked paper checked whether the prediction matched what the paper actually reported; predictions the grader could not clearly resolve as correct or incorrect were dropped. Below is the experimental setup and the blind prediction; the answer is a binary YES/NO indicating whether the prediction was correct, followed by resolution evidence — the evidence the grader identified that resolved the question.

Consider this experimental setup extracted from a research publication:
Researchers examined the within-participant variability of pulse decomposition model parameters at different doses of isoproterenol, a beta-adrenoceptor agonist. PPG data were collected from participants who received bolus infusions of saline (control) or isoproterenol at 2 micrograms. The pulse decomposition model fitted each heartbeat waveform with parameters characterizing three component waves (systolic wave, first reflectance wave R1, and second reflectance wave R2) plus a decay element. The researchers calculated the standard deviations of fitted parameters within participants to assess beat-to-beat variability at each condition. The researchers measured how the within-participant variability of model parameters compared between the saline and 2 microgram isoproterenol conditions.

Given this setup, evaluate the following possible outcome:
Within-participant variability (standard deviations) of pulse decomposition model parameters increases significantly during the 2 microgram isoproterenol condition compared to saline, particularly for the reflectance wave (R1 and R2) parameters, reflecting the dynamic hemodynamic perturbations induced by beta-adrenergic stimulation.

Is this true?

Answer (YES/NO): NO